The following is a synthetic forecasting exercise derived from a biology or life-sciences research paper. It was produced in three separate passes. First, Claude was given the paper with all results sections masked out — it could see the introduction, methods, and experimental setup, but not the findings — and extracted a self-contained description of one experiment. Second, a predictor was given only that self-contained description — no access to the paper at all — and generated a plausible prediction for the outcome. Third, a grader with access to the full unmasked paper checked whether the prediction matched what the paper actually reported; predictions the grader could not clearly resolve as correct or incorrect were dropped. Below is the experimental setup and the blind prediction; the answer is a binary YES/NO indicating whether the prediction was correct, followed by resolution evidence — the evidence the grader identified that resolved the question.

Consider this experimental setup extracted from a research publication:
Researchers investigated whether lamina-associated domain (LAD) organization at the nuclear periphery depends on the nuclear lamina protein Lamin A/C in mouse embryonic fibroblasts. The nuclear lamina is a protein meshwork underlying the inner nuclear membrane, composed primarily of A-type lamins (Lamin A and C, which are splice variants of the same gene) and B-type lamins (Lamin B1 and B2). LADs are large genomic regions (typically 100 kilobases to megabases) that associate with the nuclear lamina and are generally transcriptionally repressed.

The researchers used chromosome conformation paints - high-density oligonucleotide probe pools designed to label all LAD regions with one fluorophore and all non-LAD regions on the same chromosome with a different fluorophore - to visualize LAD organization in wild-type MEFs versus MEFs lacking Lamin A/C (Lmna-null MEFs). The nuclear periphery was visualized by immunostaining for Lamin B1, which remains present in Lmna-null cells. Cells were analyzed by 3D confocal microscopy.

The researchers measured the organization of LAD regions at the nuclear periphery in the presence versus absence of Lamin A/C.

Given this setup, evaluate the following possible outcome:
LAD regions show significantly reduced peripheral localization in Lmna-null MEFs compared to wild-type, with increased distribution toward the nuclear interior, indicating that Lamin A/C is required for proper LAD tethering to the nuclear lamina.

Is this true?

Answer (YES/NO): YES